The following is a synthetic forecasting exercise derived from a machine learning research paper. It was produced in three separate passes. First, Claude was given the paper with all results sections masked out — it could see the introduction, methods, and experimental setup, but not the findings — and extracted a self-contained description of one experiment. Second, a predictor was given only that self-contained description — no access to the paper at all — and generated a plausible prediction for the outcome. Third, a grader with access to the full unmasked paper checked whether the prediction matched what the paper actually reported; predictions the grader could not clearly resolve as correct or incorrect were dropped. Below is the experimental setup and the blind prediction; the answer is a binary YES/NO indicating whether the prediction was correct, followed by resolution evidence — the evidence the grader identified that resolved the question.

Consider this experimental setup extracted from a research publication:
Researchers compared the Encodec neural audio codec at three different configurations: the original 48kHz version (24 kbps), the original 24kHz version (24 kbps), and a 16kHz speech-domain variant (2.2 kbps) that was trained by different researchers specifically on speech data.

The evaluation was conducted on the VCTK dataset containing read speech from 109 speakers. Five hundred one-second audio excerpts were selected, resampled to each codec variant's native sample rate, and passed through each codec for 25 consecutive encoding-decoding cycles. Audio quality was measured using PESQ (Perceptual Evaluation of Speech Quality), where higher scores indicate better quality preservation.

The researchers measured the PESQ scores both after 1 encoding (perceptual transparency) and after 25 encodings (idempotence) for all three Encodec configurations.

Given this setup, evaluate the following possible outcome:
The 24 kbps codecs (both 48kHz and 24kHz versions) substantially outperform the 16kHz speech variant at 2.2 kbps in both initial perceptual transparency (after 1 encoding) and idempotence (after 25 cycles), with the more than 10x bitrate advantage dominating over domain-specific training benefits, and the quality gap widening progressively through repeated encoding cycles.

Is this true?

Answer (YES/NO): NO